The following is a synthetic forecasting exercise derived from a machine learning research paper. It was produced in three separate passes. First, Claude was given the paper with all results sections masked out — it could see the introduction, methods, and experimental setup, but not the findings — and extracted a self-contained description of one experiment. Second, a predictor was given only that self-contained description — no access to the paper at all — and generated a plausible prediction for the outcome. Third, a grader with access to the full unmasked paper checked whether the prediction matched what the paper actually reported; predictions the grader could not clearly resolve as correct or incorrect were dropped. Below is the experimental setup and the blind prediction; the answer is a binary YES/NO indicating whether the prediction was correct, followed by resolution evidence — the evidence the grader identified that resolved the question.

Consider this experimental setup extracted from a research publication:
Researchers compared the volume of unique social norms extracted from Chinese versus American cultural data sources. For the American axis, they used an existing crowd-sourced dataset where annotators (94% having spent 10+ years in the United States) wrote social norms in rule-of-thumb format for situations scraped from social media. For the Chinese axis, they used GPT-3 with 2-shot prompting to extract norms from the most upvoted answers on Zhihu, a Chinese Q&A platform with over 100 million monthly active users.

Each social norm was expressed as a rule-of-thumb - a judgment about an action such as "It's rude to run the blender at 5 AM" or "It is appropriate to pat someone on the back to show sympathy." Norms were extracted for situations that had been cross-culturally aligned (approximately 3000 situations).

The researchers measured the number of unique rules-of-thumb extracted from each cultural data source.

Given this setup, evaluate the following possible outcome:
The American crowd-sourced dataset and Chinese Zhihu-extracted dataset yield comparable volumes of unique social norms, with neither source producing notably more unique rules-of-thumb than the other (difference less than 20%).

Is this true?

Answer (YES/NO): NO